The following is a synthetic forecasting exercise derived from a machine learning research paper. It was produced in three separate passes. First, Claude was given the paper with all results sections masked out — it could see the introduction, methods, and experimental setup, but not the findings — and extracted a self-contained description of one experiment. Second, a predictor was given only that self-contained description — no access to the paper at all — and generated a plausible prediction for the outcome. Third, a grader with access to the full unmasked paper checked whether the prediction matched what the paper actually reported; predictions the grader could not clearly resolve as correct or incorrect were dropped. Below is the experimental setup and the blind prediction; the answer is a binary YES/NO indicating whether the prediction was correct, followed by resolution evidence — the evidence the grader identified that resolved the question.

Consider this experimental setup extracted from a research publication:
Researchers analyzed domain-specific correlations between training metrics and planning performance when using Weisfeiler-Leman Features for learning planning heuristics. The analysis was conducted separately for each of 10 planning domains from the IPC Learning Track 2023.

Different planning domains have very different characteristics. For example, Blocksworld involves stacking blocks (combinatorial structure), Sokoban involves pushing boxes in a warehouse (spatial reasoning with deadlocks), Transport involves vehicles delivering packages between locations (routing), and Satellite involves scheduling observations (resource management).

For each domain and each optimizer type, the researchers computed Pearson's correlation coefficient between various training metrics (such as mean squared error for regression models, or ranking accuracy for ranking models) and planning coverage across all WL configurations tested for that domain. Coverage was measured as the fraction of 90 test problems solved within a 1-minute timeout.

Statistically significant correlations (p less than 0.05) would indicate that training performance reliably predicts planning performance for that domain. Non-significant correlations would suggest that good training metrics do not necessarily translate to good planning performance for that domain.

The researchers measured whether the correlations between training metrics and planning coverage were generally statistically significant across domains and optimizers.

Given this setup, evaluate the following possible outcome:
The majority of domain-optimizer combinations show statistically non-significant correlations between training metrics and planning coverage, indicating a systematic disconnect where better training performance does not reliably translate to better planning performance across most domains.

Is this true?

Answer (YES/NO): YES